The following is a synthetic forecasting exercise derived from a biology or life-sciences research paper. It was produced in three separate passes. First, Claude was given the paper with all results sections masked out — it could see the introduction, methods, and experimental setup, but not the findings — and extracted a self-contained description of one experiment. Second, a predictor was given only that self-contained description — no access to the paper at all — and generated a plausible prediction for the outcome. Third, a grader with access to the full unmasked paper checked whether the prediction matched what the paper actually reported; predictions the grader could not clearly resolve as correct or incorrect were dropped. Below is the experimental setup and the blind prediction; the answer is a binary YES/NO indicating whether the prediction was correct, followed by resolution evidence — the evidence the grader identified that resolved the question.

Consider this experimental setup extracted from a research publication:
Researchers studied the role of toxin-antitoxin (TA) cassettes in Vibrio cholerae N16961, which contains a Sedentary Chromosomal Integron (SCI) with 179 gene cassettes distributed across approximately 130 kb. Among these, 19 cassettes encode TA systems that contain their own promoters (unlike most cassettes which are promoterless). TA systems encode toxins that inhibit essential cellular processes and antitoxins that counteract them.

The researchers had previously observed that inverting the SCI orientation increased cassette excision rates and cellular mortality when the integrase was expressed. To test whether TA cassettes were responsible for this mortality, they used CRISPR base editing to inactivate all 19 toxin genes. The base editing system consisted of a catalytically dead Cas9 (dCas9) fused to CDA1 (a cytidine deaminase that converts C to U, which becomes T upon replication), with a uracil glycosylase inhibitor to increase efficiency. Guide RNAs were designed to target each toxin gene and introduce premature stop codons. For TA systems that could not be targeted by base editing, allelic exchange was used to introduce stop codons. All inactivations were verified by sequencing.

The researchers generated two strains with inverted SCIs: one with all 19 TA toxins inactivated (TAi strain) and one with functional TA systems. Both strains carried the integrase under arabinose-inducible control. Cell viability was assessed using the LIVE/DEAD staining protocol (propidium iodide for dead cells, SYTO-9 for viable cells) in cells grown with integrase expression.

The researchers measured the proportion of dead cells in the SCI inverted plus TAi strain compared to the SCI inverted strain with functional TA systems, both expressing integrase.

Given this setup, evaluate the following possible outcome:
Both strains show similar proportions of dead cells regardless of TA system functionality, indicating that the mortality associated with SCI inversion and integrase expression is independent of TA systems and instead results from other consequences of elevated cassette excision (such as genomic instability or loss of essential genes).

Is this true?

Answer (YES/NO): NO